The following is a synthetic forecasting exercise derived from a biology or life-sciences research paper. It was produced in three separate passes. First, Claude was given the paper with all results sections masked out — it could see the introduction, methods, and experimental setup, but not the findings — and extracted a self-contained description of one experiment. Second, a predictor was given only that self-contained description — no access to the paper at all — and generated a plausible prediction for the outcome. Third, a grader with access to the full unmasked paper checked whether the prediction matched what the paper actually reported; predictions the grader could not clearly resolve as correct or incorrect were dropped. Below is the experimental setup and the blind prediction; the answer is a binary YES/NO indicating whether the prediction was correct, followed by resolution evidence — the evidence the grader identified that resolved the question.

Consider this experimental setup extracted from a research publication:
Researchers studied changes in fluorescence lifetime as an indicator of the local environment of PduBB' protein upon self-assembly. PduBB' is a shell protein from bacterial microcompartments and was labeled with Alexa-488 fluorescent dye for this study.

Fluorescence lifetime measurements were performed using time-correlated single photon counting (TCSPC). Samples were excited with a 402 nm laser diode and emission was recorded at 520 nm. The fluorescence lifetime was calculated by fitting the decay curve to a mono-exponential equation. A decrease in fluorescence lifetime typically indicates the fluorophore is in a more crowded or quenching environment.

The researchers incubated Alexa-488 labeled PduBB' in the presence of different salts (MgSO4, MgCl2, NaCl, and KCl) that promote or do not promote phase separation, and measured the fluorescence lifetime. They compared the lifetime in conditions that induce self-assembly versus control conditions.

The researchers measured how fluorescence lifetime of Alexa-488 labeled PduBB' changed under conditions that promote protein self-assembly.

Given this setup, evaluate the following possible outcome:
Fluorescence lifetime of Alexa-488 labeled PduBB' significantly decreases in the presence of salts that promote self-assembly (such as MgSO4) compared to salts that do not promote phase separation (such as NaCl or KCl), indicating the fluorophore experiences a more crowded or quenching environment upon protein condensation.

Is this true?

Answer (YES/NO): NO